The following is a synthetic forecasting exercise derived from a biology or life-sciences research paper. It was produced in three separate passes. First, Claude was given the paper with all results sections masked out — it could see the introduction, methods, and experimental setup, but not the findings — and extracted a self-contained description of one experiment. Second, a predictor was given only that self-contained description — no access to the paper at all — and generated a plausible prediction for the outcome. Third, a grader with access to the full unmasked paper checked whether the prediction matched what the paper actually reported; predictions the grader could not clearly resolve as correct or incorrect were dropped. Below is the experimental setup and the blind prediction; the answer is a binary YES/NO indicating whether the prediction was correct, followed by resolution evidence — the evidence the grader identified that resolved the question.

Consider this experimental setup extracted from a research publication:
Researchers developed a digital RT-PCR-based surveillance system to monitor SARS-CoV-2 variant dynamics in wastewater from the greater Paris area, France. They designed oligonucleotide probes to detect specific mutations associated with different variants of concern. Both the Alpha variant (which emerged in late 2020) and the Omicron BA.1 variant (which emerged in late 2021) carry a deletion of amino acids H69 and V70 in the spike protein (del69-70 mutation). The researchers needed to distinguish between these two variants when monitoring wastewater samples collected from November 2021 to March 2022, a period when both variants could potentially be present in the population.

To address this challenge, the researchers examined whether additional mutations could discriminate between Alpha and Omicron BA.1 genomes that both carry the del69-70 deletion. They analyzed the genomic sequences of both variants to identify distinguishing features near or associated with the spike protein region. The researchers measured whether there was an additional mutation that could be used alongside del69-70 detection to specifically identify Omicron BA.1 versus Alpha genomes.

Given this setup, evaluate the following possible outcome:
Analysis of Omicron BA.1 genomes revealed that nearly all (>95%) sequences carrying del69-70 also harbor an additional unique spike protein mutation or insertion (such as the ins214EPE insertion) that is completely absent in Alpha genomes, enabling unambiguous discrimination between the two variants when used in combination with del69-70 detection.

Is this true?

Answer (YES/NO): NO